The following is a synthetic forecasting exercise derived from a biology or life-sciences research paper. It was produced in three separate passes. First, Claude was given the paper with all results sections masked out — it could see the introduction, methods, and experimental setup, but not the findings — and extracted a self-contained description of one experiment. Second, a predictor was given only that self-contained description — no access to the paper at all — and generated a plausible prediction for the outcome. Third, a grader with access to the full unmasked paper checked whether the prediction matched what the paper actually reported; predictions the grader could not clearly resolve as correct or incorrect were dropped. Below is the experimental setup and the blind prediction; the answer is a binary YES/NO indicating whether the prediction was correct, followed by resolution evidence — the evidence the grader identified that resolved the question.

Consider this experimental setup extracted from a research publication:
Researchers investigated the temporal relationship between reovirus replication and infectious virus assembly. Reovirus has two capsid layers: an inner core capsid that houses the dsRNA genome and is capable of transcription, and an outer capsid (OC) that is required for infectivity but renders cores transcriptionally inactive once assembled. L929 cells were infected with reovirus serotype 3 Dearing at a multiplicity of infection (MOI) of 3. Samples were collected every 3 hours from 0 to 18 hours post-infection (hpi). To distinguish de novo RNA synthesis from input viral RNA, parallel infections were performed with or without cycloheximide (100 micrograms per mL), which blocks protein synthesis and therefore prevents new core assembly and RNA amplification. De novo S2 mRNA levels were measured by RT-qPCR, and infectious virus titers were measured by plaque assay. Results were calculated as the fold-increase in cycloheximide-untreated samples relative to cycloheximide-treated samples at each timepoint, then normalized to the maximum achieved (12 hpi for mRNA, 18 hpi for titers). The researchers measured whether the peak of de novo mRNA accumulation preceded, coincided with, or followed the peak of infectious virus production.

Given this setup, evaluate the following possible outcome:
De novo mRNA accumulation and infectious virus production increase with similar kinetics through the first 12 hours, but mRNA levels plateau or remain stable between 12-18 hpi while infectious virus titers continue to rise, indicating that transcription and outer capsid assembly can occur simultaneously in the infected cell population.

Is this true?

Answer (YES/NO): NO